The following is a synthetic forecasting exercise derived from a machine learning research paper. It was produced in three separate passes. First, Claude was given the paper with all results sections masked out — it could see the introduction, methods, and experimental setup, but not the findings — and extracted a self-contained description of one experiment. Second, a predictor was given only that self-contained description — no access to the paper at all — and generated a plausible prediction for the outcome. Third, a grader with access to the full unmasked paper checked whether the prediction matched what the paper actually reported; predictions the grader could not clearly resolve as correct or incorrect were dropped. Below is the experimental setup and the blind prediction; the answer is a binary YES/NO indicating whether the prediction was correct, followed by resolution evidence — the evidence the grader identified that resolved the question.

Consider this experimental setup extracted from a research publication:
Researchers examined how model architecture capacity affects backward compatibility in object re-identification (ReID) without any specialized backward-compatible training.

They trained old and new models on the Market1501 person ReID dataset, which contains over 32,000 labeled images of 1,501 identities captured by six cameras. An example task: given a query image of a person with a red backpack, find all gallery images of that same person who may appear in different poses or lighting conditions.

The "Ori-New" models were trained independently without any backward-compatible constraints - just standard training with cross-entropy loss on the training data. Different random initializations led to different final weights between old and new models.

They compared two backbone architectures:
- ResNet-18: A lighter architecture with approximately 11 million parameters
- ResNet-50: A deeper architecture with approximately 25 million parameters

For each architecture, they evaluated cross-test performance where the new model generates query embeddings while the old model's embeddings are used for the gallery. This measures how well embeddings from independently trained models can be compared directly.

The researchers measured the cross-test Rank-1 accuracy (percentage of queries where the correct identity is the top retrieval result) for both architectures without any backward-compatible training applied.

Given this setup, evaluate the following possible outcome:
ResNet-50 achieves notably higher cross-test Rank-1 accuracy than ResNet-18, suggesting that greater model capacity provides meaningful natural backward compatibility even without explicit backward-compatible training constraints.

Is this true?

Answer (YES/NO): YES